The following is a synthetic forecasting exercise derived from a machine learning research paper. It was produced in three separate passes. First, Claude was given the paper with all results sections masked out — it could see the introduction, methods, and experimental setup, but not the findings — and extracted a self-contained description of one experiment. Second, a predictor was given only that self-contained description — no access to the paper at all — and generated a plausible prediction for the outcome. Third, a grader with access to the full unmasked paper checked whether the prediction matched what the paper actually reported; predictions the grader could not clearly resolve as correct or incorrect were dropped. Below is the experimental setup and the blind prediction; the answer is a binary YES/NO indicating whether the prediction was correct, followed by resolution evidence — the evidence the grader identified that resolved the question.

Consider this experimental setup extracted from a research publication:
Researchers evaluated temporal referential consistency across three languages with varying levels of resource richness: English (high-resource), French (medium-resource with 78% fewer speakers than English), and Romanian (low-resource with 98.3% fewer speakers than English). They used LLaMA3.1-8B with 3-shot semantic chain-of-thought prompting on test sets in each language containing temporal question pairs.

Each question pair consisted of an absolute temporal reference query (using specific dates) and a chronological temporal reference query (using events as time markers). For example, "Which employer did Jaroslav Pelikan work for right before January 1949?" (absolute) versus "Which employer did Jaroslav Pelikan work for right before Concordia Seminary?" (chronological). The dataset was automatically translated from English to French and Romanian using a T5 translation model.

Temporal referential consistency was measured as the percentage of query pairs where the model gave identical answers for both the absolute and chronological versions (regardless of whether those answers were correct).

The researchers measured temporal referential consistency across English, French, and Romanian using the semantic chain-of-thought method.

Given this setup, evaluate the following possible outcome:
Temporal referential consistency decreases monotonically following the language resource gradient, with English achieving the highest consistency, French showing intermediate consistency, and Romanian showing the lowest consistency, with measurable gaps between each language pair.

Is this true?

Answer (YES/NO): NO